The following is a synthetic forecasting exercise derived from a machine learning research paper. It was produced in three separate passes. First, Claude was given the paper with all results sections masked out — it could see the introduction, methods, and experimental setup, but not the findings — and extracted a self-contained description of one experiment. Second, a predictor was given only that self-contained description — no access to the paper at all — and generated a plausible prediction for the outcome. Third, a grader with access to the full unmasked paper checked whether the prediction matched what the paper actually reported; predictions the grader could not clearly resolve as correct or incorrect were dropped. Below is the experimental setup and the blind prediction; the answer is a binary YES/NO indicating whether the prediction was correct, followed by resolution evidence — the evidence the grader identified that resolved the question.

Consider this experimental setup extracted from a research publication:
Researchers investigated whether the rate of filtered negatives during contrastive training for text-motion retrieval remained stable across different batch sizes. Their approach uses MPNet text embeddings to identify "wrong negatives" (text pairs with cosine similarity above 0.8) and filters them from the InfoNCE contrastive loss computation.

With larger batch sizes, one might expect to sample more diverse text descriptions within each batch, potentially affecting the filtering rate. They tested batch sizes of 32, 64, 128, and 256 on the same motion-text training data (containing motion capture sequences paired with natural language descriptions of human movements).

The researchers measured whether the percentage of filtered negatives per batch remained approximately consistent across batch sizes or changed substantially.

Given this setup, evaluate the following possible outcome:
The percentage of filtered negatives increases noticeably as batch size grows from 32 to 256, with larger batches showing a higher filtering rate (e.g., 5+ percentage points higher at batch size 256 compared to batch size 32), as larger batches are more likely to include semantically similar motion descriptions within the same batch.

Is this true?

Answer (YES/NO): NO